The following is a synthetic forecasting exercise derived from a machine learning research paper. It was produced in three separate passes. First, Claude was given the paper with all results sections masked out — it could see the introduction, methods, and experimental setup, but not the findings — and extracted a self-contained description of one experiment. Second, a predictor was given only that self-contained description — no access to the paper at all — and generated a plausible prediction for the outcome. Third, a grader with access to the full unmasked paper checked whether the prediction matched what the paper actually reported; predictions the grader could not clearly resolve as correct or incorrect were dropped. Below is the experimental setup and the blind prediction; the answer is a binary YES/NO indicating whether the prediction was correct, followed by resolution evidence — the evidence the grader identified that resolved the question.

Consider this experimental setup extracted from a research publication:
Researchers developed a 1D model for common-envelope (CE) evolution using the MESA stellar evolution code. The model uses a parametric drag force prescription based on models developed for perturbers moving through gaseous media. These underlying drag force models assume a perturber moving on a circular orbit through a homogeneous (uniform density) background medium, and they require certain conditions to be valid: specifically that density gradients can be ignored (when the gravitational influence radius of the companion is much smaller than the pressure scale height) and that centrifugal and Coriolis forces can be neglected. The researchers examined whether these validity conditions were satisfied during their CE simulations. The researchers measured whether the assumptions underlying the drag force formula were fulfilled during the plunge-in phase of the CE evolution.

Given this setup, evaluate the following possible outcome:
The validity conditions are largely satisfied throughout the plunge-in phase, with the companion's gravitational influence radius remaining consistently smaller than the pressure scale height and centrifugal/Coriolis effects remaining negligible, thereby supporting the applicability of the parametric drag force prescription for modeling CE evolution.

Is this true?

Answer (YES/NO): NO